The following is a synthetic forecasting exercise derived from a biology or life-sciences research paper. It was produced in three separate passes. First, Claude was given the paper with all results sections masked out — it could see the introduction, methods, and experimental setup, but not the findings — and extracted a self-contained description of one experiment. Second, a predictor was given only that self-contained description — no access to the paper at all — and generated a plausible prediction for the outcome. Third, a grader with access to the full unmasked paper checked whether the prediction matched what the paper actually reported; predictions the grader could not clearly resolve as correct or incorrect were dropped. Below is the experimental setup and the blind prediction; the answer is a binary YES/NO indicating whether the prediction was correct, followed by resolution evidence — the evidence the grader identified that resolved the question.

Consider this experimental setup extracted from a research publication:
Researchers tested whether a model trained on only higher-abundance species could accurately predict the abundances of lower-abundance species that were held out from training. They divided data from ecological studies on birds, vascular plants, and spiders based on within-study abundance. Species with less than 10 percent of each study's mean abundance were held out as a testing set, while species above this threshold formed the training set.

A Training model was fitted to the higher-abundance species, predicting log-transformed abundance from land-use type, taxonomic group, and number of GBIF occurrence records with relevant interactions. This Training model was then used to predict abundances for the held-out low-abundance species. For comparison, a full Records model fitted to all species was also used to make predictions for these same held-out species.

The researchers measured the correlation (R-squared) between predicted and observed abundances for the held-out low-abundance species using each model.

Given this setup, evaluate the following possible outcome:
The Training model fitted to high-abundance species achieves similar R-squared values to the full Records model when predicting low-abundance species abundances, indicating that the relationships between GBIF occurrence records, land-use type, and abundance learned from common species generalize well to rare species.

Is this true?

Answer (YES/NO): YES